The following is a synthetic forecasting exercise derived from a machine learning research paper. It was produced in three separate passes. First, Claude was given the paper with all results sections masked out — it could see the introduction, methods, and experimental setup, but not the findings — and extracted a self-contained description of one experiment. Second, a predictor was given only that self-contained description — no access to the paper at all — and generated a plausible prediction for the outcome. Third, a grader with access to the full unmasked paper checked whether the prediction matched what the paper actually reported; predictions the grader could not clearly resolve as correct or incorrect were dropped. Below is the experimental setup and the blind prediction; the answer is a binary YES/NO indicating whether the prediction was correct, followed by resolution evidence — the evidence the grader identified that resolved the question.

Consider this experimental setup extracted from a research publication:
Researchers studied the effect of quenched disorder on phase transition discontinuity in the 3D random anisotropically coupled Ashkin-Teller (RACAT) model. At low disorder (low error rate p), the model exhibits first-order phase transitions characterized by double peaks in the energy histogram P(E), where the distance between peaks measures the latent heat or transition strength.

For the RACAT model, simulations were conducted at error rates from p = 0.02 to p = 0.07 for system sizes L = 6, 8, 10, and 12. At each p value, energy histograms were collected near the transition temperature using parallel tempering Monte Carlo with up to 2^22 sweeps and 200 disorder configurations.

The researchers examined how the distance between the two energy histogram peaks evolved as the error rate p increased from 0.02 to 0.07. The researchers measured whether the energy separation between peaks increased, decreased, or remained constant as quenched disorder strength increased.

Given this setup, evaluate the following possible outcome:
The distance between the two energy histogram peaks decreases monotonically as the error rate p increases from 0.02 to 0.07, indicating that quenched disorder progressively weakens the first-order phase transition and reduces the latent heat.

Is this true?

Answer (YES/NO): YES